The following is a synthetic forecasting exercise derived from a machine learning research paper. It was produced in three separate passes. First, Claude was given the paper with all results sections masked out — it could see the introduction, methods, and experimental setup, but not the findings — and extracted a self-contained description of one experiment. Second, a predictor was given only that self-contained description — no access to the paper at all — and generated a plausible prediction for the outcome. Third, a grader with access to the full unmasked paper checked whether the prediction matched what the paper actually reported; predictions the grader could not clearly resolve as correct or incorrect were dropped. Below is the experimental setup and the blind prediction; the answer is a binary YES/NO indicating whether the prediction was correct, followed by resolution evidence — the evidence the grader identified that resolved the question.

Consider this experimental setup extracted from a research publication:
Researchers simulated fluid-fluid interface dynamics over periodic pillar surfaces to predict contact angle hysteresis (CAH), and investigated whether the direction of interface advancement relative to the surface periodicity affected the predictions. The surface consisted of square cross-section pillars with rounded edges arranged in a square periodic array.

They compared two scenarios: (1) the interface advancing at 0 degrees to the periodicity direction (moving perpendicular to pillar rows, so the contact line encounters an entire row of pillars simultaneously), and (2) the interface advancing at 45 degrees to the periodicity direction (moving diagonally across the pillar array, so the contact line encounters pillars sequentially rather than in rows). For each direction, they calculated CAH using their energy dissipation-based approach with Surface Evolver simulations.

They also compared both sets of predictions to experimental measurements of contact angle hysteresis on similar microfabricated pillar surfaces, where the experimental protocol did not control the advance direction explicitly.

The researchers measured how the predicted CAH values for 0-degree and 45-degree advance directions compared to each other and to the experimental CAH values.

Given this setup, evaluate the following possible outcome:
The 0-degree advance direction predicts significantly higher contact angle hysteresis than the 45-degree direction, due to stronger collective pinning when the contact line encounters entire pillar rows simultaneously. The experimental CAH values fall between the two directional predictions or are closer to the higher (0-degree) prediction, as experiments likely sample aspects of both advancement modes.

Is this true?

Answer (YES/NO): YES